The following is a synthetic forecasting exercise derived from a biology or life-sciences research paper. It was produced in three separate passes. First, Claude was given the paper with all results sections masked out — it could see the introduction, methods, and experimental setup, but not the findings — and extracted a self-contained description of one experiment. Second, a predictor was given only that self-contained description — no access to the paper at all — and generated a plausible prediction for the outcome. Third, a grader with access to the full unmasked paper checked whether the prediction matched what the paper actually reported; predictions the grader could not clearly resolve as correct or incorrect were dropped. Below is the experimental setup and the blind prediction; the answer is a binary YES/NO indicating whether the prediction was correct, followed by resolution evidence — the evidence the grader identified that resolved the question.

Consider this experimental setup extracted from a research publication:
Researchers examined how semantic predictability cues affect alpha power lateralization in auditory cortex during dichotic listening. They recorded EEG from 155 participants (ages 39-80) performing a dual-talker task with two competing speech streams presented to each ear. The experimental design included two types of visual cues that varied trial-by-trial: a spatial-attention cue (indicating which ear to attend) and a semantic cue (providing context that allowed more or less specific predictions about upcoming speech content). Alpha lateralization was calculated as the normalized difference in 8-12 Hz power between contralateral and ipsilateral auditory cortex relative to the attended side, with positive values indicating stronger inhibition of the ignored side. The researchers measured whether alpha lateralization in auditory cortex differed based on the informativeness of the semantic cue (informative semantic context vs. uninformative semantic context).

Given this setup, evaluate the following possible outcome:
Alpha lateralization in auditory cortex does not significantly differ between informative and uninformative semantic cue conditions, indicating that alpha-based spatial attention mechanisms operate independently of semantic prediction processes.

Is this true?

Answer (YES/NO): YES